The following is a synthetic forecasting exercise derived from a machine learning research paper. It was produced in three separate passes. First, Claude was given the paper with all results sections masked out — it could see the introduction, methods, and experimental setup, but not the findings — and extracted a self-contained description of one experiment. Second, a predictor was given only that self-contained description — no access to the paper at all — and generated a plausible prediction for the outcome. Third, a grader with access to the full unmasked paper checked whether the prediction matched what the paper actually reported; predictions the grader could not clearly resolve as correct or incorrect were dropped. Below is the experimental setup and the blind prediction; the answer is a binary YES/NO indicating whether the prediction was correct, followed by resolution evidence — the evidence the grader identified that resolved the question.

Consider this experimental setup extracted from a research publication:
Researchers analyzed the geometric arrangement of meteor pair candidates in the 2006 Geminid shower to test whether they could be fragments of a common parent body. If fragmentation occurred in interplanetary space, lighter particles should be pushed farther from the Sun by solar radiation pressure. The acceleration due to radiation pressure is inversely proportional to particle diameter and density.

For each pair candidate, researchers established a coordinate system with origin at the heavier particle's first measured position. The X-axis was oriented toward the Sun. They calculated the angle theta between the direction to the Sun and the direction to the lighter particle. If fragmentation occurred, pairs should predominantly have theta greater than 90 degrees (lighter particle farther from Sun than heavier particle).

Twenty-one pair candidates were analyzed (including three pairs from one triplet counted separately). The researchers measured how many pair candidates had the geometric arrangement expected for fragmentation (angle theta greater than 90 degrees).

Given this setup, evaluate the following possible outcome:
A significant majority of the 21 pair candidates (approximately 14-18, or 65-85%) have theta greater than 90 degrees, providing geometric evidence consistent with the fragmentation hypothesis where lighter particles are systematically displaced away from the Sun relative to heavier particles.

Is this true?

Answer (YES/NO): NO